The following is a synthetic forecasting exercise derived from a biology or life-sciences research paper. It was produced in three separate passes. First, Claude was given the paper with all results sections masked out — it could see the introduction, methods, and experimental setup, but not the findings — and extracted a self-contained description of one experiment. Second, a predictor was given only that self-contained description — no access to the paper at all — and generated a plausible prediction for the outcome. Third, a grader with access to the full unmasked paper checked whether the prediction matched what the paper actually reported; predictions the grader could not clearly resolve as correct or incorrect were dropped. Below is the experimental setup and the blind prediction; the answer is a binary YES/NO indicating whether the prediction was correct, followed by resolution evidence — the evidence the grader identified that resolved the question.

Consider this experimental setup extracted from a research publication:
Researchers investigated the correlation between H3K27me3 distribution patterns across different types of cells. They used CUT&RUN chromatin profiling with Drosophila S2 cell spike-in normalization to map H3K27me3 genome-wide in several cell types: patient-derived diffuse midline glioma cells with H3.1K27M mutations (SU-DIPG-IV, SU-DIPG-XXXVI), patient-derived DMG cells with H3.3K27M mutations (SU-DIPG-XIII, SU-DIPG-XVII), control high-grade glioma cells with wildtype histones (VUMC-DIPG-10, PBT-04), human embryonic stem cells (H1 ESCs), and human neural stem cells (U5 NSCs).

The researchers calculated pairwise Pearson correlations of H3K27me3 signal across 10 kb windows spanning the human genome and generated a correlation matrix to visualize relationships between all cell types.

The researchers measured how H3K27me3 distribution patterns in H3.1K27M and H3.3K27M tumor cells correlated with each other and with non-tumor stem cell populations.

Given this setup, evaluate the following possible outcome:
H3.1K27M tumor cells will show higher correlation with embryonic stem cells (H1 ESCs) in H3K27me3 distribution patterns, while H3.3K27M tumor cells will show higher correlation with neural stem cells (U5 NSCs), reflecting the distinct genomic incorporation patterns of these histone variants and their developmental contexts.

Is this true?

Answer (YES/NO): NO